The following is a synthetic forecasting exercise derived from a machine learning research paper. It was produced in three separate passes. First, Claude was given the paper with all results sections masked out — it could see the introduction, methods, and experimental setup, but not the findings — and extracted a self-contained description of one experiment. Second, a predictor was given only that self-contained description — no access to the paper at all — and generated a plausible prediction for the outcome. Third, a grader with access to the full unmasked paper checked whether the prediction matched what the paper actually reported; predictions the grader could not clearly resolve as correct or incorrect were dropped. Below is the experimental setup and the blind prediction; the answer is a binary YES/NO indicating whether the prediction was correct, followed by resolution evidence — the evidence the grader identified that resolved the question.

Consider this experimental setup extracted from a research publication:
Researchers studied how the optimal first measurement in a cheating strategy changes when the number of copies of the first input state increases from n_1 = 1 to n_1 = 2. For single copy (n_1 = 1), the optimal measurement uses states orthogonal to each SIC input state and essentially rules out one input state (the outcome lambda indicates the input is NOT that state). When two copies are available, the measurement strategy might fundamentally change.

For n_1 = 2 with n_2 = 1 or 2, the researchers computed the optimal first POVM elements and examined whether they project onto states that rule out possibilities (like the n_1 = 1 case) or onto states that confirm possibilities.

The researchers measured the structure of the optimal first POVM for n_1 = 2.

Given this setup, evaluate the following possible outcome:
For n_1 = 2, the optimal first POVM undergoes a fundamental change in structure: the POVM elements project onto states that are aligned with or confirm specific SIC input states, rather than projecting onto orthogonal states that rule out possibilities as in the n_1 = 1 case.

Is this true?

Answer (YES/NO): YES